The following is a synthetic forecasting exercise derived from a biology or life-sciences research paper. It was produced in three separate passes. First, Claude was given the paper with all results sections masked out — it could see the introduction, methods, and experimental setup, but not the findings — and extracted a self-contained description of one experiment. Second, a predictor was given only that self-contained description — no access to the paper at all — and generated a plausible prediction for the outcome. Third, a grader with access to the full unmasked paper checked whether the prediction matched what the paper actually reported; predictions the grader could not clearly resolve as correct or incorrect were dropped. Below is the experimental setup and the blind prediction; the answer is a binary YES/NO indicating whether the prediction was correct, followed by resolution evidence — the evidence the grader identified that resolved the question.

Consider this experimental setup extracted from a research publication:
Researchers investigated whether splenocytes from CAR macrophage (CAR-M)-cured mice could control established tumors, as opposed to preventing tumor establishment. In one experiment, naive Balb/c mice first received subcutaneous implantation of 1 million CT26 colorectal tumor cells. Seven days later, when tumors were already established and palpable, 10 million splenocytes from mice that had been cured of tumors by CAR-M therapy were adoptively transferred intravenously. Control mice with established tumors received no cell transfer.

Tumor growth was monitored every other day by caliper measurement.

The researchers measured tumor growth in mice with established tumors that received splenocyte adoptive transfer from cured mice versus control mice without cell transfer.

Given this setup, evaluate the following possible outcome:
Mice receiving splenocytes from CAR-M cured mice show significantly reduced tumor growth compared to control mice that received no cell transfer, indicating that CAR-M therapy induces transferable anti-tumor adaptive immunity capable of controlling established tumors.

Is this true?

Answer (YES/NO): NO